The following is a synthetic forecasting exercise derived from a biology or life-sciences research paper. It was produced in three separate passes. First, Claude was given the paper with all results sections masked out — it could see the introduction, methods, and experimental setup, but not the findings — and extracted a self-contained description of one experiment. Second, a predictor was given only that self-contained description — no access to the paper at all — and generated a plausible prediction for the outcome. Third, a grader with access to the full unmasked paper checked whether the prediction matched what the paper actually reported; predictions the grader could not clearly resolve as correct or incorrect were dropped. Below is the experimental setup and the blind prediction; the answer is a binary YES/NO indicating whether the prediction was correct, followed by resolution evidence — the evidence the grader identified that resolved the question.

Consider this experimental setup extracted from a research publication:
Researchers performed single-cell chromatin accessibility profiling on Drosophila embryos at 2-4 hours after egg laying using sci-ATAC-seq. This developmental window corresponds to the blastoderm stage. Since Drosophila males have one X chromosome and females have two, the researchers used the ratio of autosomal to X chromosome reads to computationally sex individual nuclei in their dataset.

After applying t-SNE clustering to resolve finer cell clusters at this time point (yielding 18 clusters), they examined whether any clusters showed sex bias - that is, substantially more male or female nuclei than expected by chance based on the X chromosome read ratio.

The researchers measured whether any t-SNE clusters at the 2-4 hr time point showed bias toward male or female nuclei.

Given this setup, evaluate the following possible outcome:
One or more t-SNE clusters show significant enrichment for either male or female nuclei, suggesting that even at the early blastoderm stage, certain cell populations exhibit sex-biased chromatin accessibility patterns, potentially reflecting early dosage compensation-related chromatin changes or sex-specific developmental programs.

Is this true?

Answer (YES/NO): YES